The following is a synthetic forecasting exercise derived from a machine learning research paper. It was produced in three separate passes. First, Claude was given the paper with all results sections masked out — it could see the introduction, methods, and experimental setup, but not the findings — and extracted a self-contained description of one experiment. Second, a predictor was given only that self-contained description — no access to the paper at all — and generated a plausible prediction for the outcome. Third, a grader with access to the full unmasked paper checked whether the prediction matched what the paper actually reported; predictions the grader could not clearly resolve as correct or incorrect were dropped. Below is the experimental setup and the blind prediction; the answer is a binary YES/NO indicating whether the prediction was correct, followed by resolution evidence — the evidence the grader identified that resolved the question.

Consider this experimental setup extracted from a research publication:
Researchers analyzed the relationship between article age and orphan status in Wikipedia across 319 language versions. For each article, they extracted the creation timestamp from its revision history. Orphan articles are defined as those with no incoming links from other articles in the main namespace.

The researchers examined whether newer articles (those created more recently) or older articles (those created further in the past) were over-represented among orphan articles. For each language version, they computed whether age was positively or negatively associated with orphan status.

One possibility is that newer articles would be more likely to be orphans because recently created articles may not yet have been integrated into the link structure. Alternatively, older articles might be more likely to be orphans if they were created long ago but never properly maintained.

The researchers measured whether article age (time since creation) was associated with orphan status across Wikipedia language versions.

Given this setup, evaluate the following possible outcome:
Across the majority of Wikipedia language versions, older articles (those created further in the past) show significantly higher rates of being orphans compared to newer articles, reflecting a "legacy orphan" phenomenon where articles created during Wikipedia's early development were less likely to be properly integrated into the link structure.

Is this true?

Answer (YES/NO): NO